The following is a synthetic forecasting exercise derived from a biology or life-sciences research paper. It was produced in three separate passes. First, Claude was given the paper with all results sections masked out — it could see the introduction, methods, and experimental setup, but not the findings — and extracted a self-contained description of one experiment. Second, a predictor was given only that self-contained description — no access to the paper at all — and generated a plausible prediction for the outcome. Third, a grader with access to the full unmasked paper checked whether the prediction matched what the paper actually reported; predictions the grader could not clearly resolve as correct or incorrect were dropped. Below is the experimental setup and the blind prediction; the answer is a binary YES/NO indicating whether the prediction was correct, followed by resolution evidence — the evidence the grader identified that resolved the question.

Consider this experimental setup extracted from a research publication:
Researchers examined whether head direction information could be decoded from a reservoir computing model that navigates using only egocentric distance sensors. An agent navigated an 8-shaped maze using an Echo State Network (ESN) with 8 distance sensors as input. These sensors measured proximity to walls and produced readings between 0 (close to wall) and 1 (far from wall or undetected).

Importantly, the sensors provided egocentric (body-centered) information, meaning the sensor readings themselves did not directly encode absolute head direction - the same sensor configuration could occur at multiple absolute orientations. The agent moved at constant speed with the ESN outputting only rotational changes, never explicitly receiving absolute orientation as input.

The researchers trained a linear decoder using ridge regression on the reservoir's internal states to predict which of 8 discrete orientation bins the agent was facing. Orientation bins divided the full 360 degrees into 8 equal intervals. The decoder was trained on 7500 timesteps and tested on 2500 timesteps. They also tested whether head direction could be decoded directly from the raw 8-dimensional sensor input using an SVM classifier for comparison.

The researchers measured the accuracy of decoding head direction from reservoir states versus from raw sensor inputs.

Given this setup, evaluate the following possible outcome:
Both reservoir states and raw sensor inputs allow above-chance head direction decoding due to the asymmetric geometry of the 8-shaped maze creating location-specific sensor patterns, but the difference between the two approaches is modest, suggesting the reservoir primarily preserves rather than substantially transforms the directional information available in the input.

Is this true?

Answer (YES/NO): NO